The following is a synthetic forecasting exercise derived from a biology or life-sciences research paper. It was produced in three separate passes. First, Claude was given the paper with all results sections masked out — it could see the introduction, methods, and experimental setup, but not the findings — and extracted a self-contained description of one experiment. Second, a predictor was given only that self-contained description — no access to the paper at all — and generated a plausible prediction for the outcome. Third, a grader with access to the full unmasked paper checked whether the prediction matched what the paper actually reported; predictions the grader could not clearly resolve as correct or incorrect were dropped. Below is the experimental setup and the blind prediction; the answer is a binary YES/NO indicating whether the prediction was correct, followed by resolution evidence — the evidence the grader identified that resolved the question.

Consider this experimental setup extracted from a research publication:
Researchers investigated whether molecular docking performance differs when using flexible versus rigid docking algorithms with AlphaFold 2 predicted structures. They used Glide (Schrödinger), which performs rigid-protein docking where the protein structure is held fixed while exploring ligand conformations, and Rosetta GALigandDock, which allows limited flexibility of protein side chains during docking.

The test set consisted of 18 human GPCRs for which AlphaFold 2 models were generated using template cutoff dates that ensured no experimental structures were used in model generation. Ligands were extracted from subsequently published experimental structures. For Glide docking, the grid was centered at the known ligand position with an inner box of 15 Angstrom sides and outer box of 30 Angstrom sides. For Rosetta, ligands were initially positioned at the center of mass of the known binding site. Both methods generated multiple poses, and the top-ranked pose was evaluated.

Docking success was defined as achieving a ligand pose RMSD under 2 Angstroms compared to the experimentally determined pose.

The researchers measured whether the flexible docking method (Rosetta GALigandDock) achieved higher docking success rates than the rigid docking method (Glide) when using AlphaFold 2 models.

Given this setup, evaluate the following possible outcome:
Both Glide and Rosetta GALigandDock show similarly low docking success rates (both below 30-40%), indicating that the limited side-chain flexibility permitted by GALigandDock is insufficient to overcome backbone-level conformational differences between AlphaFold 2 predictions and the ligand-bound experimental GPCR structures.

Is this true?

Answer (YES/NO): NO